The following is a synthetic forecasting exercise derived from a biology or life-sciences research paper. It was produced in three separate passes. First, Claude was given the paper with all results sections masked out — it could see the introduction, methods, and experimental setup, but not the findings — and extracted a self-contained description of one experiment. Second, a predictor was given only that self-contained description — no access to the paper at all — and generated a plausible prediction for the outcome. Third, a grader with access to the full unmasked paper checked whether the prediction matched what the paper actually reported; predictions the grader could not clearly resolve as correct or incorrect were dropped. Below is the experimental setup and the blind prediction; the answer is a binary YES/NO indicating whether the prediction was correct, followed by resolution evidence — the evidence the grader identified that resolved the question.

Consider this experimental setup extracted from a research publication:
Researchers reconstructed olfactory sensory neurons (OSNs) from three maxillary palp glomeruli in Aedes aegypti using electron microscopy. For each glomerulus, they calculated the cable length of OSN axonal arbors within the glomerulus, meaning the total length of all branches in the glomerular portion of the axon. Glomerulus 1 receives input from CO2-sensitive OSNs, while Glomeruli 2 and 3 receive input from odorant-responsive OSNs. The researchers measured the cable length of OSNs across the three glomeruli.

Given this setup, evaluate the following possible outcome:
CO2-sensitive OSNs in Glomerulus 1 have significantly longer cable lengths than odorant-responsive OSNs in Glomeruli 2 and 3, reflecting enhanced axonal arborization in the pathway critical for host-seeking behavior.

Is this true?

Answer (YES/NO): YES